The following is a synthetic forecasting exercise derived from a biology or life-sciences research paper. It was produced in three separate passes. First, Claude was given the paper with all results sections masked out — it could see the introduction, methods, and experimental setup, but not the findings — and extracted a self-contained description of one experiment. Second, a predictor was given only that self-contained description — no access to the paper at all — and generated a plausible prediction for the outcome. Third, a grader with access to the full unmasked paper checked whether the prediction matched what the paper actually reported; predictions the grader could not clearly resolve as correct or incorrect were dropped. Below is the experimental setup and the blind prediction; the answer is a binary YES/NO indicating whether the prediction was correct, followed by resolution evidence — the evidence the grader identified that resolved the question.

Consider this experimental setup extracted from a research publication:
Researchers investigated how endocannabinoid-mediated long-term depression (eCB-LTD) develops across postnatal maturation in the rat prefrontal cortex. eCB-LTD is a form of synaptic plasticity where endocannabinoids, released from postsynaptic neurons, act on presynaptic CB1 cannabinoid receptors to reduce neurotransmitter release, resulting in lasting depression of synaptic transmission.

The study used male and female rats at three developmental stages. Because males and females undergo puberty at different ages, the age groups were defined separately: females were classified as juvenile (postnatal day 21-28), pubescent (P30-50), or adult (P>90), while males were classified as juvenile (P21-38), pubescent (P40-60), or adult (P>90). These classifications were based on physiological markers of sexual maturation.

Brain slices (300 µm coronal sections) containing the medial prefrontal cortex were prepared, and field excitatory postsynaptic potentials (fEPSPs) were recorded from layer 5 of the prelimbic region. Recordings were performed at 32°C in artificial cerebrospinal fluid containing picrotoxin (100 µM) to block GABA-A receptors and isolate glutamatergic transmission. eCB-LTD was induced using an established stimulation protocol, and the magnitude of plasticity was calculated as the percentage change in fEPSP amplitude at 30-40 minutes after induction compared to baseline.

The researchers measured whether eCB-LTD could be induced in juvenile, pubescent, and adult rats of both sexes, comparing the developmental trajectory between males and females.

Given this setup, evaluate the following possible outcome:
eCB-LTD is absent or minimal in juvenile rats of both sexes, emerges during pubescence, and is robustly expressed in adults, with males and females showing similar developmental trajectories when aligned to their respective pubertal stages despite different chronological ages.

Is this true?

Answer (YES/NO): NO